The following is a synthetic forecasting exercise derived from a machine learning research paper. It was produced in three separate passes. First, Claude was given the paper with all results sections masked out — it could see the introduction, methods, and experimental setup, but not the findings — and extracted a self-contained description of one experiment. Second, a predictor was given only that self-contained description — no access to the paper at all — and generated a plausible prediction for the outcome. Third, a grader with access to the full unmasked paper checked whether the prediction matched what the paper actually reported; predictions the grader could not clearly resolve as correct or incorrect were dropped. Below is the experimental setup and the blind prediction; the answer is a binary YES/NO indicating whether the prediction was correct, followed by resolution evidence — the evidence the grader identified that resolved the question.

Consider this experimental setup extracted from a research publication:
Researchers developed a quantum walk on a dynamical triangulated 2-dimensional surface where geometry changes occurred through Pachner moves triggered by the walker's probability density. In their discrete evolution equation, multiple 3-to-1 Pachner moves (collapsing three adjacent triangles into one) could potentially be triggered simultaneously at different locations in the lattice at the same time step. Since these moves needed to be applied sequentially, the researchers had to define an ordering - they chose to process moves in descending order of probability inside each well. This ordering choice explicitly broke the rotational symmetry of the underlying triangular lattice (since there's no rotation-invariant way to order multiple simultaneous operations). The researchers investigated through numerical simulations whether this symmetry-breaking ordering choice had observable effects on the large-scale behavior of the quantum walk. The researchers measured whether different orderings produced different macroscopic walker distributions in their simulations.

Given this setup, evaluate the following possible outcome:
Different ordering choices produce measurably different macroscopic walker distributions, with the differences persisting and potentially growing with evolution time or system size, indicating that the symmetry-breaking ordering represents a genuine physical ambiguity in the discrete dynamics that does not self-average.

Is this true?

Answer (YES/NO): NO